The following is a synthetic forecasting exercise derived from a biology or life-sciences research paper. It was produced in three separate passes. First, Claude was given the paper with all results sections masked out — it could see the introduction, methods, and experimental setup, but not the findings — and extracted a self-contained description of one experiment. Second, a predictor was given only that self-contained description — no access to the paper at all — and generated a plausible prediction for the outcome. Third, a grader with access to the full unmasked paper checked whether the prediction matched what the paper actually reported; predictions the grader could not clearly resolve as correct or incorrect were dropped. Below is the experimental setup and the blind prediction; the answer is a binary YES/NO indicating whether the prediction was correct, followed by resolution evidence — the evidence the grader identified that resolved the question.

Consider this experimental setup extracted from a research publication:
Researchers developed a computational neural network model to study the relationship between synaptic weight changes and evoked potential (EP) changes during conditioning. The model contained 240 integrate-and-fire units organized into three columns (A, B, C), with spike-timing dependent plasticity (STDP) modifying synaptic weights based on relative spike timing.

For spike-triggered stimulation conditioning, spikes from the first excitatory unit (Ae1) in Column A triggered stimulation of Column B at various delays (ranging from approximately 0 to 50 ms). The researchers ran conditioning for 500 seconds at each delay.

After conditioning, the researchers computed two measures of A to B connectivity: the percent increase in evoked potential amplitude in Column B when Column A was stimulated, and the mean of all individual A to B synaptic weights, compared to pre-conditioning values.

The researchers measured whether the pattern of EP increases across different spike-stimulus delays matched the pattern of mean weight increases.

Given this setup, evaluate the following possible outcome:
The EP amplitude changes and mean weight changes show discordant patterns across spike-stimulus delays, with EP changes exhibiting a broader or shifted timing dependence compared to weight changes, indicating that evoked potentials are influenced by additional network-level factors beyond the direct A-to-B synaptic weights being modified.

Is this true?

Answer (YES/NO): NO